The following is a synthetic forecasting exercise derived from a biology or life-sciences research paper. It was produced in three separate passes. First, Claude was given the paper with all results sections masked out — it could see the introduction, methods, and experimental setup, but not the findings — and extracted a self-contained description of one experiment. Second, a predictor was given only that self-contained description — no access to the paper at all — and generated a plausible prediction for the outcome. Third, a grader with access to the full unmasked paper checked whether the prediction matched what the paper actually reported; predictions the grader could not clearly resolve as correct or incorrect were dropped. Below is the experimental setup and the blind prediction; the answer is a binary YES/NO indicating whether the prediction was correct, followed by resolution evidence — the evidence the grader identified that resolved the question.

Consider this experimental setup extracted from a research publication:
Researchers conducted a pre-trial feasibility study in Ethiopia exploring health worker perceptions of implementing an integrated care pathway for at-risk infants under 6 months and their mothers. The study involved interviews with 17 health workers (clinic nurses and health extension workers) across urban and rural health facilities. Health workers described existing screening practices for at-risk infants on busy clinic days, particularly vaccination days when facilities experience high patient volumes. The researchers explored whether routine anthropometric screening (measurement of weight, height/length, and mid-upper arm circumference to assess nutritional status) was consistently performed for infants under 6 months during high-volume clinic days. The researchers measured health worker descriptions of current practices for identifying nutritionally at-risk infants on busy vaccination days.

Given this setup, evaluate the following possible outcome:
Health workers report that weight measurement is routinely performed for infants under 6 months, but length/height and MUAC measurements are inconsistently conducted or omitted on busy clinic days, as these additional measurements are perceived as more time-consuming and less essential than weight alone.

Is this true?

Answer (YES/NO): NO